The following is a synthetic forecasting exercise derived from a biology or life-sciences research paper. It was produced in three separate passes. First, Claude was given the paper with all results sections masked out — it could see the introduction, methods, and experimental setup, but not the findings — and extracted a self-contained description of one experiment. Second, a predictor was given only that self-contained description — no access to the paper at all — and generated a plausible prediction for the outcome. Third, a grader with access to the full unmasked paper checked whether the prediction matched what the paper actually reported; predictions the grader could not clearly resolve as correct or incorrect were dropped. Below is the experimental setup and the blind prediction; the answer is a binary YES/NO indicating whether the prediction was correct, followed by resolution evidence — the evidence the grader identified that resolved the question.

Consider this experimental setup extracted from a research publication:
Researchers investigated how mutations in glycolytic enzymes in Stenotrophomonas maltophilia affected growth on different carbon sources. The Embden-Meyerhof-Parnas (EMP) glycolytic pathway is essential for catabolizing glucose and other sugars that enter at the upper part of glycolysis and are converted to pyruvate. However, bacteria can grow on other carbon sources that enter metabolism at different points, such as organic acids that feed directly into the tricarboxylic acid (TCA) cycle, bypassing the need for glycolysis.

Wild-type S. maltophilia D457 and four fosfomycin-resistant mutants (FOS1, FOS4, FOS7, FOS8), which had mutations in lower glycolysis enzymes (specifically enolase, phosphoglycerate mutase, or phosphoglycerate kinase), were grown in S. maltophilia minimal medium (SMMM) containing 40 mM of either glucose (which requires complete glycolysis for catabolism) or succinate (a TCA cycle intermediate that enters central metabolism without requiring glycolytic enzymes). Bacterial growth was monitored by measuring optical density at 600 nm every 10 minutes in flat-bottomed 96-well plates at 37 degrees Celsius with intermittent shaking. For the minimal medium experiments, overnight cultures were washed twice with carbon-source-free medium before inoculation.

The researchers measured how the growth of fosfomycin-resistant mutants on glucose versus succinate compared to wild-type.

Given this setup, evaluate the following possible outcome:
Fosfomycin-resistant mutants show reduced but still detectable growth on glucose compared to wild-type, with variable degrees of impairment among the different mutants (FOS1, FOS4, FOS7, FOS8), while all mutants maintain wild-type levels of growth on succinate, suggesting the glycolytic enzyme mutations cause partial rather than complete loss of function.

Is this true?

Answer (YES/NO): NO